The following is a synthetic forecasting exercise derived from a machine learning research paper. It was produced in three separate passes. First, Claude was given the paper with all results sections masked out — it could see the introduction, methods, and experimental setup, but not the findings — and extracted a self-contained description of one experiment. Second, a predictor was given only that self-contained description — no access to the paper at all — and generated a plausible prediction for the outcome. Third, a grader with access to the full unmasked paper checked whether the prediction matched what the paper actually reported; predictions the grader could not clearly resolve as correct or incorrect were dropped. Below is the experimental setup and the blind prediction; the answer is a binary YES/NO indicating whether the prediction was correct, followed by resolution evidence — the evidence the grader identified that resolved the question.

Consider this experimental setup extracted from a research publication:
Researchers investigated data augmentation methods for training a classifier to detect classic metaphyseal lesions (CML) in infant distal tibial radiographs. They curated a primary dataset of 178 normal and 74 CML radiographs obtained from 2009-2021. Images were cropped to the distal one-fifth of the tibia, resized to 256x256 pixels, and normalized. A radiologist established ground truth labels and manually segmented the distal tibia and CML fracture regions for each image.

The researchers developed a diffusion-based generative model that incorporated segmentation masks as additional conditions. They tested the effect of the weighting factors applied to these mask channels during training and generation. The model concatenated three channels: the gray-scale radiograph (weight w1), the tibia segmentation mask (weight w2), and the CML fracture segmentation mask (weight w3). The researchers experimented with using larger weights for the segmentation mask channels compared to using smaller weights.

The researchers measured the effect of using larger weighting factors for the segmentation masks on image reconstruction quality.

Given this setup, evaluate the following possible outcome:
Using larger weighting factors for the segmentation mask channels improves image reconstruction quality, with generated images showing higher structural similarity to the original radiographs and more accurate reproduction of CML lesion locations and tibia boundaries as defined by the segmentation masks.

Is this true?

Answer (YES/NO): NO